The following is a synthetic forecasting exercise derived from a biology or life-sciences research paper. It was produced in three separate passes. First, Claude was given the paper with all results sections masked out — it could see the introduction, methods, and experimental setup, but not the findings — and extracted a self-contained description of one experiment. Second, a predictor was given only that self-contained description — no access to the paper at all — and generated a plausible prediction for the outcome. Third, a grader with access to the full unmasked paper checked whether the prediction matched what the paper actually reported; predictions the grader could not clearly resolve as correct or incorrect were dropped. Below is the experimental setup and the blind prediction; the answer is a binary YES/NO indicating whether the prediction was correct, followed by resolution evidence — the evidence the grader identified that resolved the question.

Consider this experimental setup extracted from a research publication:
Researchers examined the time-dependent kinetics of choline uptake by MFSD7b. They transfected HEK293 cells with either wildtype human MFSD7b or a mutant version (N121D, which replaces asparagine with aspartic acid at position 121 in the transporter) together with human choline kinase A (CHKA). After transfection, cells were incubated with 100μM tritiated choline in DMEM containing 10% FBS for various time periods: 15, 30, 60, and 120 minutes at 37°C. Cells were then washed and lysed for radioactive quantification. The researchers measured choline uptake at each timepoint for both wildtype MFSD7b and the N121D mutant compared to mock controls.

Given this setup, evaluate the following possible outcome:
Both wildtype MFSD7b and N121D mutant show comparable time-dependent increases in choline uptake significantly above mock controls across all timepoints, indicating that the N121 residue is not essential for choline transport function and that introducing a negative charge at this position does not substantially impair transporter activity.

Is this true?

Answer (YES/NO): NO